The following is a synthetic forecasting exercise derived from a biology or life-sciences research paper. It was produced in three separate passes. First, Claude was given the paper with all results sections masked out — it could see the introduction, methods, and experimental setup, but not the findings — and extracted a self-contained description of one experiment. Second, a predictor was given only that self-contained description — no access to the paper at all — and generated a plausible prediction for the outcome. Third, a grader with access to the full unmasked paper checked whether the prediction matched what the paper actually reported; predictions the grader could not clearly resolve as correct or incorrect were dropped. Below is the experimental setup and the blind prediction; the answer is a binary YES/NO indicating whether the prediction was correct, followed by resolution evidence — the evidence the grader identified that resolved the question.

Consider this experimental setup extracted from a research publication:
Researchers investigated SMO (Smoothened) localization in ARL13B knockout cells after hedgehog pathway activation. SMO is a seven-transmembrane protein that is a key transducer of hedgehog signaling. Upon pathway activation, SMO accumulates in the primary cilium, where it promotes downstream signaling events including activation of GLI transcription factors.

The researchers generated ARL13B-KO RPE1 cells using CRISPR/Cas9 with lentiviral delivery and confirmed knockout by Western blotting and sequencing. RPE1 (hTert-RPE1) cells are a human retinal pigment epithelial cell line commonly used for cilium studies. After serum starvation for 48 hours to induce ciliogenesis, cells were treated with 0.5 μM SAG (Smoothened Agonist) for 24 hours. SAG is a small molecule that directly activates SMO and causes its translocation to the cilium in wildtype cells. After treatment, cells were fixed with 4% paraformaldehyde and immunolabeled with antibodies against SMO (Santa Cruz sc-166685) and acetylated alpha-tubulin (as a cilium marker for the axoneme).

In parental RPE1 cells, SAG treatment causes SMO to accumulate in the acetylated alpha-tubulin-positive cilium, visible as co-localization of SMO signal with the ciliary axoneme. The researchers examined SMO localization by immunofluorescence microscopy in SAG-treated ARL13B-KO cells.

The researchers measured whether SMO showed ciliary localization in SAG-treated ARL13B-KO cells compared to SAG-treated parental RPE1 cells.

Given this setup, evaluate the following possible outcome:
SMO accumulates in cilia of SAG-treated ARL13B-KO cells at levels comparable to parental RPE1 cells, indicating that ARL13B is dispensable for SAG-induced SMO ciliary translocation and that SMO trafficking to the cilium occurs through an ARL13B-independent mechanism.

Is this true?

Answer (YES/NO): NO